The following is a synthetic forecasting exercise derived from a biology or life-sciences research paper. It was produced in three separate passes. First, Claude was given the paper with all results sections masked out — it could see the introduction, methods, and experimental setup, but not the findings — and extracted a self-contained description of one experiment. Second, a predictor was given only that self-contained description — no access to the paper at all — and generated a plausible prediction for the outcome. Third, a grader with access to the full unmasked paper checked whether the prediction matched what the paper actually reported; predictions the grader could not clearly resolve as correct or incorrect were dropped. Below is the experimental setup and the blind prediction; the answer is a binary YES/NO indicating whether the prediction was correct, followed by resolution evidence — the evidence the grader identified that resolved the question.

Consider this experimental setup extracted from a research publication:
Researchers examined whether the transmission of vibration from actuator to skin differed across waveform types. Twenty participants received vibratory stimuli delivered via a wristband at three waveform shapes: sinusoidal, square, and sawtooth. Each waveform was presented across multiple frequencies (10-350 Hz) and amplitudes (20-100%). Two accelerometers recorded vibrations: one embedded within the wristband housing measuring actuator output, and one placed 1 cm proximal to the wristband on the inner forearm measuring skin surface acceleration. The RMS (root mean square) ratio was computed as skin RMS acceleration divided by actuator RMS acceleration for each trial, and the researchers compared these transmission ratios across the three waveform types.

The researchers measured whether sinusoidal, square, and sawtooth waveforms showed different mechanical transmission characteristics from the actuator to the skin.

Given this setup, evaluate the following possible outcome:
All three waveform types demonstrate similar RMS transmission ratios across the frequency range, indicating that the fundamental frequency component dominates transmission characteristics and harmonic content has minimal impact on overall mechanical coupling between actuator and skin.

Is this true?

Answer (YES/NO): NO